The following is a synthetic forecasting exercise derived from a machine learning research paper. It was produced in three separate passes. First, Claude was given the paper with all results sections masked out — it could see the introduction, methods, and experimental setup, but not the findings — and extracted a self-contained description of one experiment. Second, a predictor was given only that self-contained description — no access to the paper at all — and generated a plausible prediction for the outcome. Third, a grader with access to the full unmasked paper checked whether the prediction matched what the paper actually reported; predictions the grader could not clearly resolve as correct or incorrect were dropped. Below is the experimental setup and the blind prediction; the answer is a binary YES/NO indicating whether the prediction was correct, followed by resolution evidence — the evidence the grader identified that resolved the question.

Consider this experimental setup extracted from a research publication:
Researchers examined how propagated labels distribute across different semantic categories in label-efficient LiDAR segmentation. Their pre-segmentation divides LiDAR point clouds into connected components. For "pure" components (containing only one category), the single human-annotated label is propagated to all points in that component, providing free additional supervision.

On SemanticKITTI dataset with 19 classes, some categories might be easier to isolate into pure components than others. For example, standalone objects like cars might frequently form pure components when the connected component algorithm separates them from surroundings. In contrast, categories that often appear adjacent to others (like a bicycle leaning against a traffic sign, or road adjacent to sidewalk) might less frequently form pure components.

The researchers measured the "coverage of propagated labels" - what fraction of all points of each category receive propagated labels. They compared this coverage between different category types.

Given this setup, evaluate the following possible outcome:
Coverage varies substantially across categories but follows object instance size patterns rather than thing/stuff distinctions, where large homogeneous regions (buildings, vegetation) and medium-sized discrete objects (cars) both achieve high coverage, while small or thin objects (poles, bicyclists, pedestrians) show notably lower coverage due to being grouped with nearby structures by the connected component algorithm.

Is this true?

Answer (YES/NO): NO